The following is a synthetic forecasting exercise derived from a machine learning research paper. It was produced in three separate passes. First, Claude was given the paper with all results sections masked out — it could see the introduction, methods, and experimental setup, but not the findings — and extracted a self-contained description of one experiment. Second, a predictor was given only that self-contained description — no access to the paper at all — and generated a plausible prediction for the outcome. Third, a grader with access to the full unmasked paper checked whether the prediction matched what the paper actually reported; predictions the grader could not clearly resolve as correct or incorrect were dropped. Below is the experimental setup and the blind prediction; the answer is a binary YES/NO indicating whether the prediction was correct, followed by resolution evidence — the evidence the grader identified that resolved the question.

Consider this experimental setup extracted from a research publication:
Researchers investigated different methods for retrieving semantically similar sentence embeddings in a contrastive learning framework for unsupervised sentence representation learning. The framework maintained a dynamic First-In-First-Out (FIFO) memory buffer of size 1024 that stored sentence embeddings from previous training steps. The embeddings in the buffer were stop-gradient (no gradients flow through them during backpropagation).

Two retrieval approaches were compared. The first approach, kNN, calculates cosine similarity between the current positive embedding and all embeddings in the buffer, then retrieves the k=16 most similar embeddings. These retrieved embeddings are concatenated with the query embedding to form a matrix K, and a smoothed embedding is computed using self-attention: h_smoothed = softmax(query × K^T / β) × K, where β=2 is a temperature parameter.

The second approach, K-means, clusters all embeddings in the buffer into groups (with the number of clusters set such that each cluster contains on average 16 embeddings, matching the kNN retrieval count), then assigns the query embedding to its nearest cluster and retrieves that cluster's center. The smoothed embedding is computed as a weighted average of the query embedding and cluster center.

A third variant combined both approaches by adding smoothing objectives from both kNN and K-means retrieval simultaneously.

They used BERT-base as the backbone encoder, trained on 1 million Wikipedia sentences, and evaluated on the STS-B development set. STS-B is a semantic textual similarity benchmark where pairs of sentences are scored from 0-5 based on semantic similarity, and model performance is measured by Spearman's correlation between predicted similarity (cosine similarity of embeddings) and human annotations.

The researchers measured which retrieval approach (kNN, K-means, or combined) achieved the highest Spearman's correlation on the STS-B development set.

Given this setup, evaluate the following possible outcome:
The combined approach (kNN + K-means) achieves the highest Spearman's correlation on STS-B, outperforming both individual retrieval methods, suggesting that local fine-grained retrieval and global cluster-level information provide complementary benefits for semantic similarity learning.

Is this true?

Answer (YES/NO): NO